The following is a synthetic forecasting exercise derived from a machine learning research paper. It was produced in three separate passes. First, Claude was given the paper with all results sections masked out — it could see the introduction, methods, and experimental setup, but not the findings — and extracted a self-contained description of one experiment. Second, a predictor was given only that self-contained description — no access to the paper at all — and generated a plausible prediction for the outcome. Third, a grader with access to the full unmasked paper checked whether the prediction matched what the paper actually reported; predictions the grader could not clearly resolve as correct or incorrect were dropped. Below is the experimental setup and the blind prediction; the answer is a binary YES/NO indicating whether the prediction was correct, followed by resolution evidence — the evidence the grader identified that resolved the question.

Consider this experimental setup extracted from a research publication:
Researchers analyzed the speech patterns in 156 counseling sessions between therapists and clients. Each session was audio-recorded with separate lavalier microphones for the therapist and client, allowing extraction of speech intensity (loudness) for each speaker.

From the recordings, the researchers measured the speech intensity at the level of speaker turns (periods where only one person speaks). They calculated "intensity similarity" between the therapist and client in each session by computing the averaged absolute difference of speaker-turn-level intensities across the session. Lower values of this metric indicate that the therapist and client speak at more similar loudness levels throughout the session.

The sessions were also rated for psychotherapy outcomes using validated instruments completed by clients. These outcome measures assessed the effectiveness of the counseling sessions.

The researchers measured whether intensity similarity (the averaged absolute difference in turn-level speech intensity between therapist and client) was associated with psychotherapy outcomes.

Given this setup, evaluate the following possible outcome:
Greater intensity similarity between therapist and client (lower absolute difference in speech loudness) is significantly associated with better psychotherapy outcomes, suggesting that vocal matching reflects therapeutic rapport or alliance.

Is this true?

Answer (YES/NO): YES